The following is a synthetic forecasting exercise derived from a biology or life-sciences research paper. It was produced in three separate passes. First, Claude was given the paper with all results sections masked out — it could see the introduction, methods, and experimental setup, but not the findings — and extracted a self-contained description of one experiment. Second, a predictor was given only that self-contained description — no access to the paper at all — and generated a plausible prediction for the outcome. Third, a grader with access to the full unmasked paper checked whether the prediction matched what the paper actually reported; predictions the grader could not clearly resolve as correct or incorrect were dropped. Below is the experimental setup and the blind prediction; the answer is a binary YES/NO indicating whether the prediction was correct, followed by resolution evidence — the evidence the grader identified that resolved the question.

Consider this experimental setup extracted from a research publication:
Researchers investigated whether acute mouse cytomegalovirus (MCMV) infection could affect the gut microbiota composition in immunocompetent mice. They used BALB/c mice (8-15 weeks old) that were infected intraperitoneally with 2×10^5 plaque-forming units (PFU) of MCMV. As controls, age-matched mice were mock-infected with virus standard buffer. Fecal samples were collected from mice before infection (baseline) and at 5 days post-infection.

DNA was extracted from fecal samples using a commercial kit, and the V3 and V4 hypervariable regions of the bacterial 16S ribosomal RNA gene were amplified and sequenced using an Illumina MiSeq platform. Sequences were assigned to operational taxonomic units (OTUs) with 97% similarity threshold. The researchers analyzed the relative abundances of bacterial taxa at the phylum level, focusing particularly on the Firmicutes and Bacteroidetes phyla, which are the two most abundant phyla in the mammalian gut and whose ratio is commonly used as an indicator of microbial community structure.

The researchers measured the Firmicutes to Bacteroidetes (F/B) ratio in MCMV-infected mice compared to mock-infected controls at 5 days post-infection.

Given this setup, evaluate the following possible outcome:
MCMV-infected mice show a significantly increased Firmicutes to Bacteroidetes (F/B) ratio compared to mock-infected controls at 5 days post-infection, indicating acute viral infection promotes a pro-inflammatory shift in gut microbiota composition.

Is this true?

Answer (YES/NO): NO